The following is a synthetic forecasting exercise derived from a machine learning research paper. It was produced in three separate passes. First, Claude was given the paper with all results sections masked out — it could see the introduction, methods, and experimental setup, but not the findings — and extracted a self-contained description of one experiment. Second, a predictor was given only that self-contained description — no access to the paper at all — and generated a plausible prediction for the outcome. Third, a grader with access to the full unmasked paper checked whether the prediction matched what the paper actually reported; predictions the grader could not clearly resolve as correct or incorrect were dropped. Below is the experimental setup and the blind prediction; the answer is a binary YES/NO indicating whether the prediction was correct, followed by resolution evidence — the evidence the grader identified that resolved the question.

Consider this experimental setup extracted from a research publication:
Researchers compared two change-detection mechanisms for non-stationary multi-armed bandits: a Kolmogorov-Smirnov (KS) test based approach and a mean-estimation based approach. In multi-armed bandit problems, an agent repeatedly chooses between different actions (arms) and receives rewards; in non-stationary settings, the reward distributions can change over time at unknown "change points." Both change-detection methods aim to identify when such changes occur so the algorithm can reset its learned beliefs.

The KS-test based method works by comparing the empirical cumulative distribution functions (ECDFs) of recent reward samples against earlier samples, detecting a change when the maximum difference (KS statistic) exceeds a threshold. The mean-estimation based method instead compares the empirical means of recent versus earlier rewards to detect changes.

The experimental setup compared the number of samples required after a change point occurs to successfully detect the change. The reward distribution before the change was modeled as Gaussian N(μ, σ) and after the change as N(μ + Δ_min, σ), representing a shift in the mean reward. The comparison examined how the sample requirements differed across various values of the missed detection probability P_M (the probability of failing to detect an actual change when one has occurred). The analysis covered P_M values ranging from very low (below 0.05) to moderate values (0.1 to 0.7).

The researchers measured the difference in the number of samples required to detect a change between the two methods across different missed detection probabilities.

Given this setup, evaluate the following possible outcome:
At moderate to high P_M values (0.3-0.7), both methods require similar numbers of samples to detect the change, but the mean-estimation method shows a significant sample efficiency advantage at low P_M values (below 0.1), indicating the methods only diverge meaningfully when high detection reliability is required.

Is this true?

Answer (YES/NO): NO